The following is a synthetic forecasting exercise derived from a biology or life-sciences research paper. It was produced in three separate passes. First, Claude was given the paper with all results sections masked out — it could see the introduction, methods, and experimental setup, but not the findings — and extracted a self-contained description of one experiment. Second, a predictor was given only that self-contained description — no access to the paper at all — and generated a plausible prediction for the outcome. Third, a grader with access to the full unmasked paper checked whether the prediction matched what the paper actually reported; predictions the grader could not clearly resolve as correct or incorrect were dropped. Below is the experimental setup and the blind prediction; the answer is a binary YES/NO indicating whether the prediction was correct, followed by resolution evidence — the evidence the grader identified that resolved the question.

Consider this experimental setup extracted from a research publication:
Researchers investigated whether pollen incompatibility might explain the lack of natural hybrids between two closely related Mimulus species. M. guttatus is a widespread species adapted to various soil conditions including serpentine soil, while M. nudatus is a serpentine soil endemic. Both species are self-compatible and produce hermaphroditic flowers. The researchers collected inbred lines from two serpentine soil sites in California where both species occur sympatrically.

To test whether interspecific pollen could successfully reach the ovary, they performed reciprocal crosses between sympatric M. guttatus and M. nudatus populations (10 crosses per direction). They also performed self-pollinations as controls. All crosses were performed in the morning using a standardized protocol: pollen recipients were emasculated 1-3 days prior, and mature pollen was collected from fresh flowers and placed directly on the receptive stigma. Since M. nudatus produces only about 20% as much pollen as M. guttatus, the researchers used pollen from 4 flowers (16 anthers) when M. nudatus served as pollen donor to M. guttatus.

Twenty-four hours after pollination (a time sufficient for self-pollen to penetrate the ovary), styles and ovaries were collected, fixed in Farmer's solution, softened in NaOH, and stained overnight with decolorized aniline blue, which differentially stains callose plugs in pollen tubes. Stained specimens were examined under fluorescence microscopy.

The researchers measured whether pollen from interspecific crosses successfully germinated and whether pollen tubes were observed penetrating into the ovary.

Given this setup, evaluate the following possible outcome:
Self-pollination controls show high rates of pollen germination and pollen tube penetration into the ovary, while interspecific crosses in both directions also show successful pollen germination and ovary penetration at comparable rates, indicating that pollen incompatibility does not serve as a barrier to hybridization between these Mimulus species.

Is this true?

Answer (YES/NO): YES